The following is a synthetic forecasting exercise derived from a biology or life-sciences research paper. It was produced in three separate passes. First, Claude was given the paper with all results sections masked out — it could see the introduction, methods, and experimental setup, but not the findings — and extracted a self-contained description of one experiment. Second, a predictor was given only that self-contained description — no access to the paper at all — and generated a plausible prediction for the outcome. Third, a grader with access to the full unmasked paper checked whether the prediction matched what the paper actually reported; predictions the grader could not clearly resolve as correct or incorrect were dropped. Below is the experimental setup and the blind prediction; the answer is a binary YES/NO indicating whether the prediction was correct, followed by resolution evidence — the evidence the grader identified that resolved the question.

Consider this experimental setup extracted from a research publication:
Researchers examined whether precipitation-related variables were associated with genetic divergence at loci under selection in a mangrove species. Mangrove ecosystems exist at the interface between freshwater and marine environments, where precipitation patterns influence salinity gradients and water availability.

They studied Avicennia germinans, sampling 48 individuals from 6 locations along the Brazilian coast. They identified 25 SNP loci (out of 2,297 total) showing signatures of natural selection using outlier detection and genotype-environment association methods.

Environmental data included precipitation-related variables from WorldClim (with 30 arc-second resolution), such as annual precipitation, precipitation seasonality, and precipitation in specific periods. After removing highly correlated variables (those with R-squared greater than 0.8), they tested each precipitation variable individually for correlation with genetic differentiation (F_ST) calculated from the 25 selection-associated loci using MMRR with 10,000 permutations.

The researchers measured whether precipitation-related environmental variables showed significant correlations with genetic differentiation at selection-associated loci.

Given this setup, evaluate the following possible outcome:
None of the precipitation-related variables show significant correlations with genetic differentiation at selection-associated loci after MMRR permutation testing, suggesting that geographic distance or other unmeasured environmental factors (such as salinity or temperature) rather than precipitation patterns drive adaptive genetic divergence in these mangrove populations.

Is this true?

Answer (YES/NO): NO